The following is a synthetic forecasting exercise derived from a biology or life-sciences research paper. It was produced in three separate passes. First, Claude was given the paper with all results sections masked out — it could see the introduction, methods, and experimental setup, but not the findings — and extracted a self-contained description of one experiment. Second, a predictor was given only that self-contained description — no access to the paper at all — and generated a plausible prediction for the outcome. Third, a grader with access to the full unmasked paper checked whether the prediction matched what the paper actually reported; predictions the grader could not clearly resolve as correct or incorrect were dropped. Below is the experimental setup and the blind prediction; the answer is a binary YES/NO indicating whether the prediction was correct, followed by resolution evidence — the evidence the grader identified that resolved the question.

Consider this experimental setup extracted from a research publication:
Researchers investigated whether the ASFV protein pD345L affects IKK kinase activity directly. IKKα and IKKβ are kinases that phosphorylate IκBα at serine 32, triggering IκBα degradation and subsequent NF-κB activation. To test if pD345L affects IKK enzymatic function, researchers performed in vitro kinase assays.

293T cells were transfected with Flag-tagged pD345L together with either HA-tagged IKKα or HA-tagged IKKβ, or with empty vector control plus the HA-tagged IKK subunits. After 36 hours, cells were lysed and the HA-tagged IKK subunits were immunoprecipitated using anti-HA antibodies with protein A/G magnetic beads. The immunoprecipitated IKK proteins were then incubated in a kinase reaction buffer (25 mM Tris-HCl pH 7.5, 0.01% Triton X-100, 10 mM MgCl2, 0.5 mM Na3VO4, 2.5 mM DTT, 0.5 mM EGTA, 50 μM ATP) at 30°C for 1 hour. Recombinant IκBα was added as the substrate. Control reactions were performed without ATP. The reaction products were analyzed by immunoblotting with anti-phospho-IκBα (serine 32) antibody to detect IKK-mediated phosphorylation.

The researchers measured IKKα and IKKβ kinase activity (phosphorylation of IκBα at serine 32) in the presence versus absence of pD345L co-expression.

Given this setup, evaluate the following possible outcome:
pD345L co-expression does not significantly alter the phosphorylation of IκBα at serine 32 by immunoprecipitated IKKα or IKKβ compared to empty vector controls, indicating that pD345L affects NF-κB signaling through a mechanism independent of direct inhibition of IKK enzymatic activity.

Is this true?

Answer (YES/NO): NO